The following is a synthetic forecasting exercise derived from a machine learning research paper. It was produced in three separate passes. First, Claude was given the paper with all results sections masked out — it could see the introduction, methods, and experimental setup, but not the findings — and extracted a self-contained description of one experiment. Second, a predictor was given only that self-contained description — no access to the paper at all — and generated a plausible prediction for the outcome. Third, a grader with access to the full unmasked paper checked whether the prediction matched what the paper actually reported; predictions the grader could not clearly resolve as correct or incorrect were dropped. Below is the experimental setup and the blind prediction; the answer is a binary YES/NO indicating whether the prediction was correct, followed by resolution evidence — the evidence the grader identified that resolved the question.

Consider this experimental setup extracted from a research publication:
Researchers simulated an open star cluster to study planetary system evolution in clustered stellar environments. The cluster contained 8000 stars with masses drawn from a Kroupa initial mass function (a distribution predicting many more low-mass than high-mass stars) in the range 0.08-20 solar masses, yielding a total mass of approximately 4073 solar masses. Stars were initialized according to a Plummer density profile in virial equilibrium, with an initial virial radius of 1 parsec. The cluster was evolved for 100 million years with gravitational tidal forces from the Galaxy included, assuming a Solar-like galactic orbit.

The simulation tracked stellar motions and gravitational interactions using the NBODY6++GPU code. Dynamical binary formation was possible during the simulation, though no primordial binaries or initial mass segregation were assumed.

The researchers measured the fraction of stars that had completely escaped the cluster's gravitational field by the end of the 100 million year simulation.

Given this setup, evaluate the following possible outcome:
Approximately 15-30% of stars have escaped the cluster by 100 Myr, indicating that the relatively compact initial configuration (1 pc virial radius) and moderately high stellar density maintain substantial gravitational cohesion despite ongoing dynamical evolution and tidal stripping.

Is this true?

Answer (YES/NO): YES